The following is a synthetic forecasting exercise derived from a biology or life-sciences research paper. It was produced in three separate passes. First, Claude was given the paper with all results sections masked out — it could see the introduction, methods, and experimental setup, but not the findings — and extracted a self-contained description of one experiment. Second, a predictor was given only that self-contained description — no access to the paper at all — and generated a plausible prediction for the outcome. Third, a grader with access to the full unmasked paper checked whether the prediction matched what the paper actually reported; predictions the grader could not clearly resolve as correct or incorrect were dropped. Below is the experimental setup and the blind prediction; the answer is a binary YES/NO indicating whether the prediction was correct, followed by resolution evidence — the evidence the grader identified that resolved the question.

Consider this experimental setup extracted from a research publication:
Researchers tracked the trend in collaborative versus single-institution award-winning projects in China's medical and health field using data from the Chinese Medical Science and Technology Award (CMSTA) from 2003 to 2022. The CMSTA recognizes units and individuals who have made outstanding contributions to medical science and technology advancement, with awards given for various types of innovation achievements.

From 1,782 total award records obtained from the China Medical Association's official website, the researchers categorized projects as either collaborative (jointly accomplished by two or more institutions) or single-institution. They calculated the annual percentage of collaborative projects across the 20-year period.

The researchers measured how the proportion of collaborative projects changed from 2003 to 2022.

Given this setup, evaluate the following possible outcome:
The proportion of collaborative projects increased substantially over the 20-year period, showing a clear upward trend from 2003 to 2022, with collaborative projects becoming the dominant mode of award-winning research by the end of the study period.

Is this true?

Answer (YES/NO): NO